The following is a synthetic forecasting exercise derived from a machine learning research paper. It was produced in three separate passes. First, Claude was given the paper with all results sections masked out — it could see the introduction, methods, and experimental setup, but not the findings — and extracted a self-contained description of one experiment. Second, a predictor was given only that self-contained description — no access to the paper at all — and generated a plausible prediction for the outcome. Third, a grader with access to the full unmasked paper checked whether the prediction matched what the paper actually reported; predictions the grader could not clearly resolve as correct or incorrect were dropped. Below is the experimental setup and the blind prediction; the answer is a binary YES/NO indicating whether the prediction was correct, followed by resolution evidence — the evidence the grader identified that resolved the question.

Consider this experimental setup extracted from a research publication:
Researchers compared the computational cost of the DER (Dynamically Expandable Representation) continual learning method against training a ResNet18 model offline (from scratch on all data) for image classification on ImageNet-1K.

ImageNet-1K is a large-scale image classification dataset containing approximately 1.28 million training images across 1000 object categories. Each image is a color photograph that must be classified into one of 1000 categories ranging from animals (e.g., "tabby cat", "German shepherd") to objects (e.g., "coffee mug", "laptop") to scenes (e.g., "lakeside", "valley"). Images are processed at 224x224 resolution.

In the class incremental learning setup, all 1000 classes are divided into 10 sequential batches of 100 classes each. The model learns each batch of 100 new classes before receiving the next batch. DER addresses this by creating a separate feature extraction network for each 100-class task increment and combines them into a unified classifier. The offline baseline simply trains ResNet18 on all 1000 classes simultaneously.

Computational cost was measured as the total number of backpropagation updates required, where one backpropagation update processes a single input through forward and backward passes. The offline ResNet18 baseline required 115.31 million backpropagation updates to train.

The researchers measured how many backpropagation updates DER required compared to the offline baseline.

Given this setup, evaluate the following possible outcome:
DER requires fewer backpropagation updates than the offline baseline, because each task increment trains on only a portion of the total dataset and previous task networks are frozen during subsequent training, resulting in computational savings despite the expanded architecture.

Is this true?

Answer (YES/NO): NO